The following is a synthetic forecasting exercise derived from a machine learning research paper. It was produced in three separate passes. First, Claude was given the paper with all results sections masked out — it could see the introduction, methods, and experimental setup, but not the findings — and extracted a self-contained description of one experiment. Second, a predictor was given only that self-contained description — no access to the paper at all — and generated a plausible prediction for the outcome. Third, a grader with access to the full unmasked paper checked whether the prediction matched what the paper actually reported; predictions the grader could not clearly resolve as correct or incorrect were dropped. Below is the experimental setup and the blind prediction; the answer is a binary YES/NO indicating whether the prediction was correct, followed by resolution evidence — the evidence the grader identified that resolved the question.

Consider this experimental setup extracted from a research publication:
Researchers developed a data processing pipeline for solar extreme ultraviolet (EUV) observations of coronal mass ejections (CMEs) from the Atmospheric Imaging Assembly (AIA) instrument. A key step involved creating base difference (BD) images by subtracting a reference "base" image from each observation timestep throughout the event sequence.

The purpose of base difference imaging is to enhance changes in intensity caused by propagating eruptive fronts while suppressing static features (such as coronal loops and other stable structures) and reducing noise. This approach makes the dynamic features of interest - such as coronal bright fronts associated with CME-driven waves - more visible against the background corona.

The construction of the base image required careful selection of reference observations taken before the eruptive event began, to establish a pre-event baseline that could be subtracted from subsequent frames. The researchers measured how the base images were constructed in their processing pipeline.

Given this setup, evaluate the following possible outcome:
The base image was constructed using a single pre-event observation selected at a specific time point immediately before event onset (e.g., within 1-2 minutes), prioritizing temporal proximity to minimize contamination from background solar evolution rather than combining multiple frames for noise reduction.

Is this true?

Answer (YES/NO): NO